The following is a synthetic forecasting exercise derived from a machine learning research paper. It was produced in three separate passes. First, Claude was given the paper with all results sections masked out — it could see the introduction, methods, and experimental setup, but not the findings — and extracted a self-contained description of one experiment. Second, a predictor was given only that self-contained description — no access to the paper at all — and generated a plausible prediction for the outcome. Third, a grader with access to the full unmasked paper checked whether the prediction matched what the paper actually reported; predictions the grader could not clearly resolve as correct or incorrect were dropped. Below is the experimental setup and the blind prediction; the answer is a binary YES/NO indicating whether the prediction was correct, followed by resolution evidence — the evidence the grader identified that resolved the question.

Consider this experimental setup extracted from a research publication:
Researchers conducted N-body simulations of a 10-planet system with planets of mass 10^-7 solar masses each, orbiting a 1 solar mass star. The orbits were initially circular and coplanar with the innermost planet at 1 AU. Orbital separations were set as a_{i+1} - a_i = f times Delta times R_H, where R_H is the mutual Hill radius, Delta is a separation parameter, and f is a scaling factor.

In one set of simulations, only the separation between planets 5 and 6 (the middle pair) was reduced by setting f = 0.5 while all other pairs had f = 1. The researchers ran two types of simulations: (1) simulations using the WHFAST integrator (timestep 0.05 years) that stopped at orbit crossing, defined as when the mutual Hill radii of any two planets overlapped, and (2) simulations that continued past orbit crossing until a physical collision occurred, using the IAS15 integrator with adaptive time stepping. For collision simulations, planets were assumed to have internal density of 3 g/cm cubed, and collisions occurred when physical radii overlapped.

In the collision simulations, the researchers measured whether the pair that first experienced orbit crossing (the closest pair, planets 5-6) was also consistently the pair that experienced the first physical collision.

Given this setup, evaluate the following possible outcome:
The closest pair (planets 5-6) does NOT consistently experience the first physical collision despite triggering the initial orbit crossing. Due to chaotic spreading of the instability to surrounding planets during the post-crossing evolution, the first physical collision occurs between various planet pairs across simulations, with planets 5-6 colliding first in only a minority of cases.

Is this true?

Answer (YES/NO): NO